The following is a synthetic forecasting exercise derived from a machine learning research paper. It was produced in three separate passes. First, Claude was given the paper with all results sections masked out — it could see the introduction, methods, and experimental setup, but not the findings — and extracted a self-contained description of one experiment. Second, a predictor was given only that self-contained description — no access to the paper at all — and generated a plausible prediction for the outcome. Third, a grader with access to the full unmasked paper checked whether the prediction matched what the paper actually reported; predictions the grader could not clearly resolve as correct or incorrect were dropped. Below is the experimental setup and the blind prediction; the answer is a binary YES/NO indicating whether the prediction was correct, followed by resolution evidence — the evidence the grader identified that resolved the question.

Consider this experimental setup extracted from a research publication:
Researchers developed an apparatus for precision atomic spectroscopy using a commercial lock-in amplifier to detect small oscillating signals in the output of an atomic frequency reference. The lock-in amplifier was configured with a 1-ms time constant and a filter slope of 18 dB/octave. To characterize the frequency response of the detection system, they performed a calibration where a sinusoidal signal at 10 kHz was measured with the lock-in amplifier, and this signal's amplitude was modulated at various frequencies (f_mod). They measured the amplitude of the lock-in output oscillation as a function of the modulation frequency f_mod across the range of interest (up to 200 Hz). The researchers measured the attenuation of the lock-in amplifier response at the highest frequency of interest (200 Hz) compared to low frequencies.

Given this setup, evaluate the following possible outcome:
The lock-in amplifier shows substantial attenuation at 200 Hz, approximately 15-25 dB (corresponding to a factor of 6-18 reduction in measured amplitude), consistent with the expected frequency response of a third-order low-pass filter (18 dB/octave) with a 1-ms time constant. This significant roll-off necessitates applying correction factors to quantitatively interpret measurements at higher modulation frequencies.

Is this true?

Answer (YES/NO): NO